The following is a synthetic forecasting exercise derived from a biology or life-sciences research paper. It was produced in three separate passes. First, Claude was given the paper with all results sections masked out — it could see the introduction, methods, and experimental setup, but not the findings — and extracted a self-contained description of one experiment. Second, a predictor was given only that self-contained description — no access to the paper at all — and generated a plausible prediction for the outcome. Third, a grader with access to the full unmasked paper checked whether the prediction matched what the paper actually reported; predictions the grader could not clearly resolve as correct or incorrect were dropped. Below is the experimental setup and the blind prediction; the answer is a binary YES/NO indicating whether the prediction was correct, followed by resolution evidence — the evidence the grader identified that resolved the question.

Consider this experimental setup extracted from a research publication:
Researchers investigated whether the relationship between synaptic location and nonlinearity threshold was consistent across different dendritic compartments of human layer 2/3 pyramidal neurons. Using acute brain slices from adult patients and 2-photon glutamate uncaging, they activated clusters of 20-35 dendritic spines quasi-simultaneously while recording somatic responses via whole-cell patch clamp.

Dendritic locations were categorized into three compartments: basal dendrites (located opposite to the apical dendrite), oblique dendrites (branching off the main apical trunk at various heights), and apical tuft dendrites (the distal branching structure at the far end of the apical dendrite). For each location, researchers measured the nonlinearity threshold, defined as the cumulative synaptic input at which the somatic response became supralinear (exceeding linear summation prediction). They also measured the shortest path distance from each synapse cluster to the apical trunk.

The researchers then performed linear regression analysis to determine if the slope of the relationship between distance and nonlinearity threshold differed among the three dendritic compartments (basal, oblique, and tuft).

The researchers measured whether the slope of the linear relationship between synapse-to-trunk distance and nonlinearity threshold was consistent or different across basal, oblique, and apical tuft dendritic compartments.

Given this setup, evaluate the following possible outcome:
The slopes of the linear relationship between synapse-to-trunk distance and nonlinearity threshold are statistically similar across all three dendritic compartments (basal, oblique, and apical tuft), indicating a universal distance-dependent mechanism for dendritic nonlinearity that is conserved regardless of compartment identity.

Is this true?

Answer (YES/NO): YES